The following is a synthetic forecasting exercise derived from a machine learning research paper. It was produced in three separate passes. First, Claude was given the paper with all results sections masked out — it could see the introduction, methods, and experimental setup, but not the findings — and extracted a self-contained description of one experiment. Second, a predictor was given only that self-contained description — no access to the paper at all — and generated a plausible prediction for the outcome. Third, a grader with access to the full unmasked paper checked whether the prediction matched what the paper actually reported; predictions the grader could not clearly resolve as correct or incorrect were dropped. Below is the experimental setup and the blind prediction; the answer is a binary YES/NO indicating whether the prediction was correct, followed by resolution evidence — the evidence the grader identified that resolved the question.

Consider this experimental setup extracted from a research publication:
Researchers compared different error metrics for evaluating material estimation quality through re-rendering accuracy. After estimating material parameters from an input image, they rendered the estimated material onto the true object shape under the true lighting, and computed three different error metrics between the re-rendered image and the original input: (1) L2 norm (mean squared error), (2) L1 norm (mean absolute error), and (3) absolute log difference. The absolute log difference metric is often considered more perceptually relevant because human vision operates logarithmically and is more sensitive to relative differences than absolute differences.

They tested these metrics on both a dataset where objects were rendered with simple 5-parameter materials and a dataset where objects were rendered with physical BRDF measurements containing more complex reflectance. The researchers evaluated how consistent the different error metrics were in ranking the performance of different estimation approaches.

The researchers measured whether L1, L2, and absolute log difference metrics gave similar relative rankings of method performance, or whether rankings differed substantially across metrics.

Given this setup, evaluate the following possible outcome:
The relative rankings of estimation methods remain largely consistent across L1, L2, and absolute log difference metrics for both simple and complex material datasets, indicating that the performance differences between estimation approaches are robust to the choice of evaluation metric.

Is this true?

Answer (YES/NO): YES